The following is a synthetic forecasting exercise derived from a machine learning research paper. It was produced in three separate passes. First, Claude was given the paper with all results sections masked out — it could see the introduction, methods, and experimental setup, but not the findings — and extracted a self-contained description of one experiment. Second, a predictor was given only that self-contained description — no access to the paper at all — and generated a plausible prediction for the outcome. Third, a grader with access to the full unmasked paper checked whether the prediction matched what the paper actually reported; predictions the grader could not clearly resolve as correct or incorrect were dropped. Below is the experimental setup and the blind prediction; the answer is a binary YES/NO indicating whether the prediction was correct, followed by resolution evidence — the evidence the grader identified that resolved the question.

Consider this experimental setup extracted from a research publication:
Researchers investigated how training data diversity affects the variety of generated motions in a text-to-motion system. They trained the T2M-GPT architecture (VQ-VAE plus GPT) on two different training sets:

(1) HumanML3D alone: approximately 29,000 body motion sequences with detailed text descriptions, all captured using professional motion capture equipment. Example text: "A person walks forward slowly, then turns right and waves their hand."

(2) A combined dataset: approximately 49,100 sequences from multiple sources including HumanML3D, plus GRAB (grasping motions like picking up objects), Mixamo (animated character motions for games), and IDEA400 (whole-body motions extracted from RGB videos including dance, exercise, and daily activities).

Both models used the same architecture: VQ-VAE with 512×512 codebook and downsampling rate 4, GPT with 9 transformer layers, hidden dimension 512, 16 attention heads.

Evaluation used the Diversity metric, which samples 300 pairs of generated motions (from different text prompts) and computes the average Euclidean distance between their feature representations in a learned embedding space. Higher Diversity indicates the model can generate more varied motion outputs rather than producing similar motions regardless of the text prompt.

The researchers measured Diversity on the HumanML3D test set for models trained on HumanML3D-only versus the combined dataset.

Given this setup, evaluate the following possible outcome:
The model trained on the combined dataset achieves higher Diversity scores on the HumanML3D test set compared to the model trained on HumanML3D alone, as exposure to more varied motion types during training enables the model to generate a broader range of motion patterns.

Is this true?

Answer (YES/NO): YES